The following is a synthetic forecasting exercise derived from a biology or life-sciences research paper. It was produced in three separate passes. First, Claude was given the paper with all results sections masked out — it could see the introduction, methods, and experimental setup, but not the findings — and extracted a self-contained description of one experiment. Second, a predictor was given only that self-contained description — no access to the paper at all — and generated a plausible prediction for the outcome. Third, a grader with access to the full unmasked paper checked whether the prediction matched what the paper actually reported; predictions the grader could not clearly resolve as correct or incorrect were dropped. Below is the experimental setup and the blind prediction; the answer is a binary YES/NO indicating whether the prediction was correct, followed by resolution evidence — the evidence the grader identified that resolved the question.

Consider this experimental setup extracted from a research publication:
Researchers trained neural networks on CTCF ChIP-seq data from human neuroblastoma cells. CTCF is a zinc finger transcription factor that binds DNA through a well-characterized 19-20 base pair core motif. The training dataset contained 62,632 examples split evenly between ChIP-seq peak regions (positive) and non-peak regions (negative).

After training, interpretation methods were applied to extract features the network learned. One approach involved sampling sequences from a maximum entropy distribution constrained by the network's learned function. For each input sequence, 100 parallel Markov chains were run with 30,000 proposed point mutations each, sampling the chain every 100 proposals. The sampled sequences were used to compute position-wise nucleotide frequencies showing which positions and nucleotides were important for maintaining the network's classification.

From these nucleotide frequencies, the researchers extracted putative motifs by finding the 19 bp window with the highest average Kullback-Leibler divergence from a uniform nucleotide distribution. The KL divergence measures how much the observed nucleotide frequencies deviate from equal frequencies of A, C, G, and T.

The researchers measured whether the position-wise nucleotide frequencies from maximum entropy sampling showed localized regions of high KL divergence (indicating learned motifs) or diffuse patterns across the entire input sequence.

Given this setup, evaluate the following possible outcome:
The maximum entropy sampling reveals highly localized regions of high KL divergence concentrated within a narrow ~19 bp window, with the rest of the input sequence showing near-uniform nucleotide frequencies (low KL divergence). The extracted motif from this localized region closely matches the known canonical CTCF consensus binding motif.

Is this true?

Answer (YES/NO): YES